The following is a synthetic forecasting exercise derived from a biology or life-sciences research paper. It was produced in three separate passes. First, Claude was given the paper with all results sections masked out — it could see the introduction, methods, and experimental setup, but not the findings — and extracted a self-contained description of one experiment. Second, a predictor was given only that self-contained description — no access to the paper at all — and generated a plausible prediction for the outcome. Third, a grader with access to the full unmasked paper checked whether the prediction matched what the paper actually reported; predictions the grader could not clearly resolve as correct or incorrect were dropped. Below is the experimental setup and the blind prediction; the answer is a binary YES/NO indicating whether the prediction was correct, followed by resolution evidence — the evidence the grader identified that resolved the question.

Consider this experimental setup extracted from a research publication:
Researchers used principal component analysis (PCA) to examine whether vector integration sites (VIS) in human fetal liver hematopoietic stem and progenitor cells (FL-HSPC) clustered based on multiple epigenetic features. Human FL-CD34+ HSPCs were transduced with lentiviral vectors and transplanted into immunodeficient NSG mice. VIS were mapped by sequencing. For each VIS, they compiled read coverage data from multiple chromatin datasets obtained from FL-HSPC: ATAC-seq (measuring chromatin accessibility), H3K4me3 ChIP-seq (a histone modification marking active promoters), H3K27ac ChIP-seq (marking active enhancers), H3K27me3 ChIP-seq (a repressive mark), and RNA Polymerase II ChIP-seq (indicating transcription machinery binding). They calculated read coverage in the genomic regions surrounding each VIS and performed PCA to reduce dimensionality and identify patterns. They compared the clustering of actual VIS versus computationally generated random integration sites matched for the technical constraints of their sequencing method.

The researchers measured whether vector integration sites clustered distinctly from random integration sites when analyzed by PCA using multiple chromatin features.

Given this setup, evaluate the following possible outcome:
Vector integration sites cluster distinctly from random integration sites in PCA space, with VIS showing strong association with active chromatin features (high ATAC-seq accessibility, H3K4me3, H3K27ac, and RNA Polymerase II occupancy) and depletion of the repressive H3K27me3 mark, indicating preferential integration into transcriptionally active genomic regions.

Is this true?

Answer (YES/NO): NO